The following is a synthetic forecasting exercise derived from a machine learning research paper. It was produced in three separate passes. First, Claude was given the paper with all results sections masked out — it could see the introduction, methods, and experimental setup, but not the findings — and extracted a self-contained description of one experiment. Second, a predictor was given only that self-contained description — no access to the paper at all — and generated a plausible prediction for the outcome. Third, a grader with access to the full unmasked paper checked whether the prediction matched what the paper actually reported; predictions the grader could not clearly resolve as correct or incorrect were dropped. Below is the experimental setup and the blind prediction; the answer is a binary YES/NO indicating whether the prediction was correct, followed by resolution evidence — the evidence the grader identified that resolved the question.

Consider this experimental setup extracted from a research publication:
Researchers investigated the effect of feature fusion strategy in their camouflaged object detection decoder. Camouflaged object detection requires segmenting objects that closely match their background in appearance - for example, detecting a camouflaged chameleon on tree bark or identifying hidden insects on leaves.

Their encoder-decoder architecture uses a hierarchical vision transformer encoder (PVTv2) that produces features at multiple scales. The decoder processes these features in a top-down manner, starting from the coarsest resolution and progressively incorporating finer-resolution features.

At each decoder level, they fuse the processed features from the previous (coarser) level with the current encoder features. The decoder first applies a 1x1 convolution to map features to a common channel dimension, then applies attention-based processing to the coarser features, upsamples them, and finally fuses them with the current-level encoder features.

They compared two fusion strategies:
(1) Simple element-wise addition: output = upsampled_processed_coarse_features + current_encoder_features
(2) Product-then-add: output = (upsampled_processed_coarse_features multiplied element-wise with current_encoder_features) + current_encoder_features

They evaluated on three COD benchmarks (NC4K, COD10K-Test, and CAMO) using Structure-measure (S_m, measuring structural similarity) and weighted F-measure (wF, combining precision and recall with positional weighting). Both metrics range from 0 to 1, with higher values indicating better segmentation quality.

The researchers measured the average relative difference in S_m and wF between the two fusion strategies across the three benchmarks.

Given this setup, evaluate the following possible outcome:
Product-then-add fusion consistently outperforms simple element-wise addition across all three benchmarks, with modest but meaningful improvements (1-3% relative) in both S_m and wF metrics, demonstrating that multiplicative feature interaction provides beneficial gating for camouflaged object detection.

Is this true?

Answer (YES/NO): NO